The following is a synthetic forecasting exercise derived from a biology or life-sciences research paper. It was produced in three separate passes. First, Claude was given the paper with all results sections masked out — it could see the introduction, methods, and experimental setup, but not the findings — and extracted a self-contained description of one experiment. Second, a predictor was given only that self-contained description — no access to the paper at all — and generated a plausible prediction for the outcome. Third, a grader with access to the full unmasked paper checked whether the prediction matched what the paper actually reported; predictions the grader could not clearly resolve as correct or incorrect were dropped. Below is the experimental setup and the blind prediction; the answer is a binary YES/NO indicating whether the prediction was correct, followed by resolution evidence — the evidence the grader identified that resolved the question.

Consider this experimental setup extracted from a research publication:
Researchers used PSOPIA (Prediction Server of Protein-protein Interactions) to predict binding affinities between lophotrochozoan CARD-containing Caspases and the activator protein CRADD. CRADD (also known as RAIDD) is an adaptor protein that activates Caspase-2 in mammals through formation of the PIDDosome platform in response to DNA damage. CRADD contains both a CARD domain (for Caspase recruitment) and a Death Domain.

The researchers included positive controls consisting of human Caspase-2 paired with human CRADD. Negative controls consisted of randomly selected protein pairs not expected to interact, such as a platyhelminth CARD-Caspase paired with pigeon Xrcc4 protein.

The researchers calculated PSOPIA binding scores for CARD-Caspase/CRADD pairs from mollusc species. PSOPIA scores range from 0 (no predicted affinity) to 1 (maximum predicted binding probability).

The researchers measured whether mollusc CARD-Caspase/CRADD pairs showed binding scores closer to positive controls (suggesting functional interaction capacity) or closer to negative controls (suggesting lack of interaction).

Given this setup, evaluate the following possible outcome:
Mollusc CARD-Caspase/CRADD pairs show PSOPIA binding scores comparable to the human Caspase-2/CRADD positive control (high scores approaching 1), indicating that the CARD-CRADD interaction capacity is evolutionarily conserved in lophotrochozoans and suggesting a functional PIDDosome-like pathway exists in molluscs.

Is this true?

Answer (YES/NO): YES